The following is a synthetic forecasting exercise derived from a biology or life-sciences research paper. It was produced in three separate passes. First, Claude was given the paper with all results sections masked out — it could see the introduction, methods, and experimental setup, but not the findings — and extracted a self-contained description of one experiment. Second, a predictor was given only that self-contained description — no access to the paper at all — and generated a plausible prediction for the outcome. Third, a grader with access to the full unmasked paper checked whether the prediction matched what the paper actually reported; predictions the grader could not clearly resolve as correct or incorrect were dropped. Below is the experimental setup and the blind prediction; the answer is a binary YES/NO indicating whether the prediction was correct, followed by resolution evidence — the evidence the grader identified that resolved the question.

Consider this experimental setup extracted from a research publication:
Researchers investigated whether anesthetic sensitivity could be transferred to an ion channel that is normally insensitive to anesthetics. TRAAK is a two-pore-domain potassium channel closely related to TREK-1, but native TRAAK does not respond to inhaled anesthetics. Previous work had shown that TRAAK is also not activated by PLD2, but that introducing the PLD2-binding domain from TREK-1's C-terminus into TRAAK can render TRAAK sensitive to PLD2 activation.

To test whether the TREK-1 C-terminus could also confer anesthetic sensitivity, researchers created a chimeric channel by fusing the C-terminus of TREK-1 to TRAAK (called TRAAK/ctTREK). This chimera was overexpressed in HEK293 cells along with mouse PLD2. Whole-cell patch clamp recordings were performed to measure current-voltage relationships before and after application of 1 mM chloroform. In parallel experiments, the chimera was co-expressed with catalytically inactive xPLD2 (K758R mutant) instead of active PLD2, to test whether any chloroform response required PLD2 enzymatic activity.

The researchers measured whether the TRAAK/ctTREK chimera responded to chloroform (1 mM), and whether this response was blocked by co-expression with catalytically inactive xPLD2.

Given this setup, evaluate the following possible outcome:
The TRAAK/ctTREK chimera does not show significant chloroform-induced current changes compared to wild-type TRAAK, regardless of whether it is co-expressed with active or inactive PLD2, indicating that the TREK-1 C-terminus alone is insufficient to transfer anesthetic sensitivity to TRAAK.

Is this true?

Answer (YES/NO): NO